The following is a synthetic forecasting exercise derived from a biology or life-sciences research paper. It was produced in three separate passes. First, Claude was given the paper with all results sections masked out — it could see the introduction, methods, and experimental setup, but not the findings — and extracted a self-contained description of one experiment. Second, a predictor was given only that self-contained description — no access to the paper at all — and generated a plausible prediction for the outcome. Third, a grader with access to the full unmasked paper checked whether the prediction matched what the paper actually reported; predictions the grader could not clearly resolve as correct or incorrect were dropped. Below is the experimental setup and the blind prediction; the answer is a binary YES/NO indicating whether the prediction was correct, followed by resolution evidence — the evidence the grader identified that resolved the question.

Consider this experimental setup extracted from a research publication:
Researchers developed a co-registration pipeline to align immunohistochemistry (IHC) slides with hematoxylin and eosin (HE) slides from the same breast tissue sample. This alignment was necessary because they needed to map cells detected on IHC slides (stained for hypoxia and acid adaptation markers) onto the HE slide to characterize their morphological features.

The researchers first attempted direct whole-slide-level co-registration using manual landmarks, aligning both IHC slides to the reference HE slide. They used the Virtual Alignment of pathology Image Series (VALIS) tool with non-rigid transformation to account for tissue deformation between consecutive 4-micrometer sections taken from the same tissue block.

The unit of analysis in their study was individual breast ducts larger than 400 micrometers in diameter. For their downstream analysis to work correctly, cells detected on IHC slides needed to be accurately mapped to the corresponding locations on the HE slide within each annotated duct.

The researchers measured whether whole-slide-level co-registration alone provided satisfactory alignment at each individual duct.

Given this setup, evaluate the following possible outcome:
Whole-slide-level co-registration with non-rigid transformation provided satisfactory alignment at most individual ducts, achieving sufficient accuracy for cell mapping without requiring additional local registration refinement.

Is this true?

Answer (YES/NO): NO